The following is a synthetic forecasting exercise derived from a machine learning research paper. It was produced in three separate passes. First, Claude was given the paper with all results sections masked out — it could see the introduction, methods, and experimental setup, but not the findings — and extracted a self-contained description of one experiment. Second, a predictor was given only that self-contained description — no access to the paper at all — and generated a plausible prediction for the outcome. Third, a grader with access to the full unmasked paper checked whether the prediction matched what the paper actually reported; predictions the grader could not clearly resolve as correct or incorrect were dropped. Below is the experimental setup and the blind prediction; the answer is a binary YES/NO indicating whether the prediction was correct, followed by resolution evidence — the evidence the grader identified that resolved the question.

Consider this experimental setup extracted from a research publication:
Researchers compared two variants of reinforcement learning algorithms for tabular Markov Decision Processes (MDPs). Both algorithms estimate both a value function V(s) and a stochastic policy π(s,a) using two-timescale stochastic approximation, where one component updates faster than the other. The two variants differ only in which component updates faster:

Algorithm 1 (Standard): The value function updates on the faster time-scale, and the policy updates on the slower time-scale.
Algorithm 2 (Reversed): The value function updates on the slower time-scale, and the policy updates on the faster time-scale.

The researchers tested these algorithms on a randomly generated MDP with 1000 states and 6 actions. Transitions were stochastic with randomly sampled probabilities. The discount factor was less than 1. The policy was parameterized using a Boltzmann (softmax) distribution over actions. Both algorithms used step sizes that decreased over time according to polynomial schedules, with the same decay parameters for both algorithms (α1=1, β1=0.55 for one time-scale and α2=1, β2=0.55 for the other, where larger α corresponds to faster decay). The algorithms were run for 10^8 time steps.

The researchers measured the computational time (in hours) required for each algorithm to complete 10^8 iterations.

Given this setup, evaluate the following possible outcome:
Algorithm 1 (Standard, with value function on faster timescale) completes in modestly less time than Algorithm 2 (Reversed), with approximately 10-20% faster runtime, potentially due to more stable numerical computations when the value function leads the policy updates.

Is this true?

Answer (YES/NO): NO